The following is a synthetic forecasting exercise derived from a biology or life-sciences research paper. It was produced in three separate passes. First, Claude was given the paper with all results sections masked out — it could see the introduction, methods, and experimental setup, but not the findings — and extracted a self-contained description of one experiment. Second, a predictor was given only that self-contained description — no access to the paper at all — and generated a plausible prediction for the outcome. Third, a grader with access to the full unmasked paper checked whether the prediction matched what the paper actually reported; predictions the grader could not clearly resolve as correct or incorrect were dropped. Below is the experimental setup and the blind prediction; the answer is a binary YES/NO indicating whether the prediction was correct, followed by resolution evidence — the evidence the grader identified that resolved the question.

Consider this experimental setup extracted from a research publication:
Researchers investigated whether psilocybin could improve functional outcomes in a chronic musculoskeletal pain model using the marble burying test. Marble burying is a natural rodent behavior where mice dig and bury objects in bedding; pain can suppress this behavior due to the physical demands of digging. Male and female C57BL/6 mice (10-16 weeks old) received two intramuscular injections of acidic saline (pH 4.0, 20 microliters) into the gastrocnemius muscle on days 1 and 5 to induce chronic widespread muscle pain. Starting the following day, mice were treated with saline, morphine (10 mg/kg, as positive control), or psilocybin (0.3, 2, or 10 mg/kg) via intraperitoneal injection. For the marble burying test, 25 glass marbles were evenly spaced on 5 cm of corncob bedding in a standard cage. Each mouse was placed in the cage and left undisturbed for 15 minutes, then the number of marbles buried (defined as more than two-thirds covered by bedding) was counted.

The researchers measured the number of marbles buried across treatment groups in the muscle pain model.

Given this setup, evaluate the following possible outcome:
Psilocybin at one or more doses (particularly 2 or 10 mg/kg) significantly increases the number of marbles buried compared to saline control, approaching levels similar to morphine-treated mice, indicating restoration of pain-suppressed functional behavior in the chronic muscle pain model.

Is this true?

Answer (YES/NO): NO